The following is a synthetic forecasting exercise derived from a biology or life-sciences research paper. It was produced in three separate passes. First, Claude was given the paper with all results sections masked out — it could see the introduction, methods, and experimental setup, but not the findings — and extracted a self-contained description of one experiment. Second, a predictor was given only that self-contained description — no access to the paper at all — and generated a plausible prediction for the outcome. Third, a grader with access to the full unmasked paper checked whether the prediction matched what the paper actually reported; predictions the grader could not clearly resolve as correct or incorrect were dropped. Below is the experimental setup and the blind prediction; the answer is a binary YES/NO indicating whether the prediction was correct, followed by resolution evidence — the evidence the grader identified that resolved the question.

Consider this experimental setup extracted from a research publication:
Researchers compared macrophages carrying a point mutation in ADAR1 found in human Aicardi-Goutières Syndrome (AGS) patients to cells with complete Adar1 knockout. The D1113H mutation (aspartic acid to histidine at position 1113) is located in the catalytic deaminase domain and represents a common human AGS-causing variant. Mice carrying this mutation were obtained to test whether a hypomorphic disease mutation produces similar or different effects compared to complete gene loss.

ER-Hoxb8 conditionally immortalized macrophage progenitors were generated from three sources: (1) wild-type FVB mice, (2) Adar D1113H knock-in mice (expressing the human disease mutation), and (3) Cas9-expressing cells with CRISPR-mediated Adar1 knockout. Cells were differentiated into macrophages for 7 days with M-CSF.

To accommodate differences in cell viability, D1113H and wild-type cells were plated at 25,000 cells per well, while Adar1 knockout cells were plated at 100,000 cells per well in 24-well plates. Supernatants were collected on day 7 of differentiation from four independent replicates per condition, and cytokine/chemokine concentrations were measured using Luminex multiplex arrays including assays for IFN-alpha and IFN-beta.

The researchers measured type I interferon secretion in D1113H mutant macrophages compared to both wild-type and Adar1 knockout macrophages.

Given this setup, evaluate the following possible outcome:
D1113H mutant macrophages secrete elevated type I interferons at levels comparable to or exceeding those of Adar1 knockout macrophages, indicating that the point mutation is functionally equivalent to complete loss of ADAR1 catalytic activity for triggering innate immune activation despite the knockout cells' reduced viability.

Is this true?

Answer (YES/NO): YES